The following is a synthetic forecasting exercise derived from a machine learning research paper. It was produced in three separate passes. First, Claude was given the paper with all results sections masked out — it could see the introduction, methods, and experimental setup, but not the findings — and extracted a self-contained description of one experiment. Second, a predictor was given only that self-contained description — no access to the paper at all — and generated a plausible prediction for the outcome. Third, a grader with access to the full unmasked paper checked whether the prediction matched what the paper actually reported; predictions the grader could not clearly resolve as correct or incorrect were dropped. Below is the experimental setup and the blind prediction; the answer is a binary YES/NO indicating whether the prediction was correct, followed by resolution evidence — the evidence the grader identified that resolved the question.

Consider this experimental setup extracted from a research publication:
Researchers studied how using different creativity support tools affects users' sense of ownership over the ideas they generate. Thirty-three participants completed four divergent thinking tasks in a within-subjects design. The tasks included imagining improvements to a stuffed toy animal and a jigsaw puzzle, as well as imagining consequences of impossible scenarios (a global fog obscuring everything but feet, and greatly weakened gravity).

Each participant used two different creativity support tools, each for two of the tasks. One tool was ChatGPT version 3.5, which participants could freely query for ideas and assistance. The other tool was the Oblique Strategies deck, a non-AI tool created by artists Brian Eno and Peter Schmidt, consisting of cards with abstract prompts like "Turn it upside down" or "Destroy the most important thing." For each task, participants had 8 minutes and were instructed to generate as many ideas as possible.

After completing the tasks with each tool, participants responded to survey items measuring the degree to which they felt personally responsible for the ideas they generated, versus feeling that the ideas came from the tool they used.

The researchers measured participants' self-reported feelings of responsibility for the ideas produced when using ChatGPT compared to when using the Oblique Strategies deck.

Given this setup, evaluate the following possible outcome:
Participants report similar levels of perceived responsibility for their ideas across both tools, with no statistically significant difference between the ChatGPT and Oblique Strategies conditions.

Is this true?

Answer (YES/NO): NO